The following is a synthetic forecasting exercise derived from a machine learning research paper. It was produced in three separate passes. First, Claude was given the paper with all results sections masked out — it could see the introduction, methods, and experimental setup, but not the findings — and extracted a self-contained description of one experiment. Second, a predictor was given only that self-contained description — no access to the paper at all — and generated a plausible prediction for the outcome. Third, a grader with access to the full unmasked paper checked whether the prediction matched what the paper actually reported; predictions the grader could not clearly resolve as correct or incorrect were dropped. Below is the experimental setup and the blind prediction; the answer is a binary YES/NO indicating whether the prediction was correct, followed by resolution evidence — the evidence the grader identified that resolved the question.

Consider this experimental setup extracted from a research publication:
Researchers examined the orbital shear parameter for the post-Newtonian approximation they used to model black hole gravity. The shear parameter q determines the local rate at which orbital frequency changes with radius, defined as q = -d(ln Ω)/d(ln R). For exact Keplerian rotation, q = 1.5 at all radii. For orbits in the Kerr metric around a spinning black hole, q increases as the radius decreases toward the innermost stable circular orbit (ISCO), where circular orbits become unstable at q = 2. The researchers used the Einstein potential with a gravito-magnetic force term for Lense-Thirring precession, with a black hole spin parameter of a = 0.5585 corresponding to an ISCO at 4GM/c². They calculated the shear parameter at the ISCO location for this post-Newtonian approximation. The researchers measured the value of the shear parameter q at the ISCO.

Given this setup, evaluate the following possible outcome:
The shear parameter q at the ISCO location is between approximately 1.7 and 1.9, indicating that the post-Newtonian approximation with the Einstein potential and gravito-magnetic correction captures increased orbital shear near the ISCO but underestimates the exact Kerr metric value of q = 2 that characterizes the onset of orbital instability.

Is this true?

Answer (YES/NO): YES